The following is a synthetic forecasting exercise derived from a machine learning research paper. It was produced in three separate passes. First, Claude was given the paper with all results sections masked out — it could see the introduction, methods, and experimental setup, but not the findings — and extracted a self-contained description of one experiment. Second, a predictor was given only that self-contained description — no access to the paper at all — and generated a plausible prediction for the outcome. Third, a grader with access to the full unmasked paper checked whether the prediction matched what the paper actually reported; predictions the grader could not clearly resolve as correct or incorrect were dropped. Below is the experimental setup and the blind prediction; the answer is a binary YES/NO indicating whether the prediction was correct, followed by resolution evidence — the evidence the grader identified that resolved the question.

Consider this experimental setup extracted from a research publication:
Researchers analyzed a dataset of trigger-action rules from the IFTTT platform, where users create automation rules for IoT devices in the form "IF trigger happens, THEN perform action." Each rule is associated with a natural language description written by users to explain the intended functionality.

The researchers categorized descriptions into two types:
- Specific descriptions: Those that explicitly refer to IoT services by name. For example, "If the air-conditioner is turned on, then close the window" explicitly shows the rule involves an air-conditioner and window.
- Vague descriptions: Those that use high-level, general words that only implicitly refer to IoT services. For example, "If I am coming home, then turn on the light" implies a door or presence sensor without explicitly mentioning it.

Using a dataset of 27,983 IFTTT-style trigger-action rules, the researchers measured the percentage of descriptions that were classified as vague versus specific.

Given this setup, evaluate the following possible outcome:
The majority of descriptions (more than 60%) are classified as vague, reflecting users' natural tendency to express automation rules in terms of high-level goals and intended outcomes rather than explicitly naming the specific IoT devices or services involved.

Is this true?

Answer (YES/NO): YES